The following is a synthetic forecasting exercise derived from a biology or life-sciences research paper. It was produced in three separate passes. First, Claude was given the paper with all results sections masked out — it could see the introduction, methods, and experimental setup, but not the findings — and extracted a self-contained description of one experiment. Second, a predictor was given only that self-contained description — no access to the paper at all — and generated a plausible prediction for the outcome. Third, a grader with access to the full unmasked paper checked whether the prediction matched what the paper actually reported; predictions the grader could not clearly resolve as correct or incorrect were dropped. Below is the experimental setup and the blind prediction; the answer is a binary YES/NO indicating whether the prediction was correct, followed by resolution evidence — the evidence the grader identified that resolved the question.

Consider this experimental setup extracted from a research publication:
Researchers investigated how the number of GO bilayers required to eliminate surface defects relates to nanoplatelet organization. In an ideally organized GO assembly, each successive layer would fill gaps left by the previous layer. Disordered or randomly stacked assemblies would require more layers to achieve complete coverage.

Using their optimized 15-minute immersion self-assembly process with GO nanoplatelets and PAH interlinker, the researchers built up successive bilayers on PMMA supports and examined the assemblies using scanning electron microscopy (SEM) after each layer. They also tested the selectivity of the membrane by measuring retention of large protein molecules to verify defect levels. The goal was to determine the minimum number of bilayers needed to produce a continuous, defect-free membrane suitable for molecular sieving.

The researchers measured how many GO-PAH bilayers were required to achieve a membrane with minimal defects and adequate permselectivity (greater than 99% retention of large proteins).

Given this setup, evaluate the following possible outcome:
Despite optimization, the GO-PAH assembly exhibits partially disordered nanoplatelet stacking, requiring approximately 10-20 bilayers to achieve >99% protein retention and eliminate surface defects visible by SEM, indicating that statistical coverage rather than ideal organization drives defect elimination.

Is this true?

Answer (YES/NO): NO